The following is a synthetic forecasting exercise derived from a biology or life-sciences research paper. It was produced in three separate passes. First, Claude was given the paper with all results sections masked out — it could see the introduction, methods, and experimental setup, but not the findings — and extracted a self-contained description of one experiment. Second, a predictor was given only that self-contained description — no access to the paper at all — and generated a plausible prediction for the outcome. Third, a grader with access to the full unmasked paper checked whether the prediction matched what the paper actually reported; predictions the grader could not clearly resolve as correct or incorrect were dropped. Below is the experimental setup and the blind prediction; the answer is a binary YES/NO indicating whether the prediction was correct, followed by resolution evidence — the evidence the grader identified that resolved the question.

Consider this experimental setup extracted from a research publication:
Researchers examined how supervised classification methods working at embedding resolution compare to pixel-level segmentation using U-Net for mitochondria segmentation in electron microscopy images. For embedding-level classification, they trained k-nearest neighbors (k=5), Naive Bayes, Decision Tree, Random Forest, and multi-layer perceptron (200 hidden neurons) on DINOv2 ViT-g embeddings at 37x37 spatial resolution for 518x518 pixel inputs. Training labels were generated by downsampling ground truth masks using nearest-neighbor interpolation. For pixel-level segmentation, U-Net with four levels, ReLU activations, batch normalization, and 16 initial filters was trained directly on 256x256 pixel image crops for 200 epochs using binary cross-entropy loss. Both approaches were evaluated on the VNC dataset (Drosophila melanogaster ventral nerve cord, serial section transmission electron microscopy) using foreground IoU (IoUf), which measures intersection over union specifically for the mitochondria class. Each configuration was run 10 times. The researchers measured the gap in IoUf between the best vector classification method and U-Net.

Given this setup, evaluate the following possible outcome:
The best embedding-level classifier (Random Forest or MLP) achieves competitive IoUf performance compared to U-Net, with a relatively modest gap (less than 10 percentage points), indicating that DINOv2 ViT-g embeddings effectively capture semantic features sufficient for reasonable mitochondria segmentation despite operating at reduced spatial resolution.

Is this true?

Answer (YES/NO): NO